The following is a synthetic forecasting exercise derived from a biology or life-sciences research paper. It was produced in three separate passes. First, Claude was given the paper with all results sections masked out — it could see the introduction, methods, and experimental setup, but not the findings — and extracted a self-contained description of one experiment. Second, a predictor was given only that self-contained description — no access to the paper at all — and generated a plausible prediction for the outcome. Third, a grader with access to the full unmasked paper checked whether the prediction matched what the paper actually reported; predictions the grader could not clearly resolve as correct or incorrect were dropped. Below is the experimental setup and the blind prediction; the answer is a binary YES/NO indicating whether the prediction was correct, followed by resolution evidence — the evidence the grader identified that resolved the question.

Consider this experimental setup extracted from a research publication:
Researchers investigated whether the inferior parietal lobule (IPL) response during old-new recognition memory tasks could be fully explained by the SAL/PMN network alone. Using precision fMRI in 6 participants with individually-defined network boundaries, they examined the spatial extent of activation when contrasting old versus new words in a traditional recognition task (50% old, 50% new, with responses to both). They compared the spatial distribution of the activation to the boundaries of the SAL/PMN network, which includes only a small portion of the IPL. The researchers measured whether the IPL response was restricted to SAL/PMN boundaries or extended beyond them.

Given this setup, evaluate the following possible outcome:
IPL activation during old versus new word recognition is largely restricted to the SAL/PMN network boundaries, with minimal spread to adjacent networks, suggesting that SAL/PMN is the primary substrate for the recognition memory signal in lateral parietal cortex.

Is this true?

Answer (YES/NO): NO